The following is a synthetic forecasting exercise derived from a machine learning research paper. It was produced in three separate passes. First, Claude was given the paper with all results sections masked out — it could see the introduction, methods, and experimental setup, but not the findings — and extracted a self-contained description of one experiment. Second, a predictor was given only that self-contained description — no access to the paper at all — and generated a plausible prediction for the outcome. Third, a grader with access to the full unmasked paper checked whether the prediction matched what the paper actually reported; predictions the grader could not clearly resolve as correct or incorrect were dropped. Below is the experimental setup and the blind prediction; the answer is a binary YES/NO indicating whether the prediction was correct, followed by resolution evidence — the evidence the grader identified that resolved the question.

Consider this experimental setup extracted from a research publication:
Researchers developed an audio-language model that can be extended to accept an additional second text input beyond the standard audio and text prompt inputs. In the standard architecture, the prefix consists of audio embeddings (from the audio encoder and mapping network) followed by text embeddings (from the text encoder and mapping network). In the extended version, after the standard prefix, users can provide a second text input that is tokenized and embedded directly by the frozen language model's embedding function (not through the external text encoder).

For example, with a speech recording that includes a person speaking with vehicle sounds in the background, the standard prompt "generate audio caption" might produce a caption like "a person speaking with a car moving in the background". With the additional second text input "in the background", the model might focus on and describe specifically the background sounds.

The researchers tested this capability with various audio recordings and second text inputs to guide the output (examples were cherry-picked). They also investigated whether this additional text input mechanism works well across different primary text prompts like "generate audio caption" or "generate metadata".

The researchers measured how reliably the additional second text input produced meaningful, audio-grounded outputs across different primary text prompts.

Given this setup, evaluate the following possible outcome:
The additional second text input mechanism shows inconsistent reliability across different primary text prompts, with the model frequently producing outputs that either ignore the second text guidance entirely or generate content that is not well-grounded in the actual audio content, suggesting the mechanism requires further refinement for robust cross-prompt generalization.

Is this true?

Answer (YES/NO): YES